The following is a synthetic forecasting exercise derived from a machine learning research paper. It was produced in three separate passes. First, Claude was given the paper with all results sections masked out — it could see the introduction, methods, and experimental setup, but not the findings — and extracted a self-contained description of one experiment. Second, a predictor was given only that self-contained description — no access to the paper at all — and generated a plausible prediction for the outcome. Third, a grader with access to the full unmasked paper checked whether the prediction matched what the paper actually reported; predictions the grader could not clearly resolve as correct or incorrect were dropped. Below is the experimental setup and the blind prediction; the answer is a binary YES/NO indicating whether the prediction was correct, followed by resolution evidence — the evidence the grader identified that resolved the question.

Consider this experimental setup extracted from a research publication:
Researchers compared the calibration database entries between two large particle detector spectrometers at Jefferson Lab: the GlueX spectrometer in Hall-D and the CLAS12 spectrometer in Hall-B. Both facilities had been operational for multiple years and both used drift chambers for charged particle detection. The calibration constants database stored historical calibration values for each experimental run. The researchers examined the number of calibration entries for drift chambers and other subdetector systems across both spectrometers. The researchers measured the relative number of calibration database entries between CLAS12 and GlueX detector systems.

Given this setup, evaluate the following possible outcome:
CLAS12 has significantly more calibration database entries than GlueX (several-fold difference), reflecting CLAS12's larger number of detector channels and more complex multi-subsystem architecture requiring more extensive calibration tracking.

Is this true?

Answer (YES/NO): NO